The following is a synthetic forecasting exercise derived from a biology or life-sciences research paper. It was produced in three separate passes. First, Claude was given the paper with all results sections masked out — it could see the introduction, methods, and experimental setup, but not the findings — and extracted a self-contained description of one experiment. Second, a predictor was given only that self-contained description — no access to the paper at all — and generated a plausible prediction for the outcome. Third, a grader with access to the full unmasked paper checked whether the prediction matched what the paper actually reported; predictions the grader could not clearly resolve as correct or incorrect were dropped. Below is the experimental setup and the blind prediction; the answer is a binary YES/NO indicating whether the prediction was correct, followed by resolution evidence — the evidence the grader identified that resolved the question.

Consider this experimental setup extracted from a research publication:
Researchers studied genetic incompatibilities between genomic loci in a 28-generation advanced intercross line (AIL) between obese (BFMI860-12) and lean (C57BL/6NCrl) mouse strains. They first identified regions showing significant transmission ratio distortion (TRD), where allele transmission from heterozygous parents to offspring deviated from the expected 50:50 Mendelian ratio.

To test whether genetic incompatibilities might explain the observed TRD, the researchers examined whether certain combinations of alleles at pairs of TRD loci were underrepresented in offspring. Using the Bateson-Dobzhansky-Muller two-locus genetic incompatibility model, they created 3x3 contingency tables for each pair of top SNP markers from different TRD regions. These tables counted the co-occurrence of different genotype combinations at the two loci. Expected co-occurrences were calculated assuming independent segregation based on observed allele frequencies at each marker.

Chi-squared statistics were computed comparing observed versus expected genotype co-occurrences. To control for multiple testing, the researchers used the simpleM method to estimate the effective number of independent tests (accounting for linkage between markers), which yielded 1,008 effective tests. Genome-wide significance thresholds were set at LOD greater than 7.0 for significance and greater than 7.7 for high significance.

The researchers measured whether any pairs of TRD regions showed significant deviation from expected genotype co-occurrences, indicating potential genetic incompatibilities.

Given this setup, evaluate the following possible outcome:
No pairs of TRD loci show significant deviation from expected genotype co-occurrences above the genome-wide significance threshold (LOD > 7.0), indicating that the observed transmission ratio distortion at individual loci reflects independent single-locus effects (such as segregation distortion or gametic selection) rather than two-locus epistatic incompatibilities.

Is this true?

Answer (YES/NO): NO